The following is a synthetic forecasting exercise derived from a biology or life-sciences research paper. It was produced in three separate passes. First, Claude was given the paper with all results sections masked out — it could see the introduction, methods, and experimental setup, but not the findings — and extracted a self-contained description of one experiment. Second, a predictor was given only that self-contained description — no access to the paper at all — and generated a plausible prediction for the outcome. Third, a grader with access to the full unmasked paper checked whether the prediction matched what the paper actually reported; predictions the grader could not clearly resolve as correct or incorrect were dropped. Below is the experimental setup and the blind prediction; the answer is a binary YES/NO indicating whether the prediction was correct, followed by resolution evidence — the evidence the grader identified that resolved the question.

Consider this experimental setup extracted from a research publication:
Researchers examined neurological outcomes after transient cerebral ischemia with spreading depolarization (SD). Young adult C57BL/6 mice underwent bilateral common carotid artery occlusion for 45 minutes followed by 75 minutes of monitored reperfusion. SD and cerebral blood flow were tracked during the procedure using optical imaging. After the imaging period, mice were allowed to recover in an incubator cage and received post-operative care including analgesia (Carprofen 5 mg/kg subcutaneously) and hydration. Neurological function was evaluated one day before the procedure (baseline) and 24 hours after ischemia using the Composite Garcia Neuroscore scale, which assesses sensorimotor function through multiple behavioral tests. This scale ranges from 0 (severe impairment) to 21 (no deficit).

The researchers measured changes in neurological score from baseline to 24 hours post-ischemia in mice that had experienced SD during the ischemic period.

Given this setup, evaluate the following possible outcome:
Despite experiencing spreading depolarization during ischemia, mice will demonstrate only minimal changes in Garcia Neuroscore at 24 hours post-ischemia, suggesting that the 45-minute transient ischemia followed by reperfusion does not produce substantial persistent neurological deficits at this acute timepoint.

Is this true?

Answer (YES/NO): NO